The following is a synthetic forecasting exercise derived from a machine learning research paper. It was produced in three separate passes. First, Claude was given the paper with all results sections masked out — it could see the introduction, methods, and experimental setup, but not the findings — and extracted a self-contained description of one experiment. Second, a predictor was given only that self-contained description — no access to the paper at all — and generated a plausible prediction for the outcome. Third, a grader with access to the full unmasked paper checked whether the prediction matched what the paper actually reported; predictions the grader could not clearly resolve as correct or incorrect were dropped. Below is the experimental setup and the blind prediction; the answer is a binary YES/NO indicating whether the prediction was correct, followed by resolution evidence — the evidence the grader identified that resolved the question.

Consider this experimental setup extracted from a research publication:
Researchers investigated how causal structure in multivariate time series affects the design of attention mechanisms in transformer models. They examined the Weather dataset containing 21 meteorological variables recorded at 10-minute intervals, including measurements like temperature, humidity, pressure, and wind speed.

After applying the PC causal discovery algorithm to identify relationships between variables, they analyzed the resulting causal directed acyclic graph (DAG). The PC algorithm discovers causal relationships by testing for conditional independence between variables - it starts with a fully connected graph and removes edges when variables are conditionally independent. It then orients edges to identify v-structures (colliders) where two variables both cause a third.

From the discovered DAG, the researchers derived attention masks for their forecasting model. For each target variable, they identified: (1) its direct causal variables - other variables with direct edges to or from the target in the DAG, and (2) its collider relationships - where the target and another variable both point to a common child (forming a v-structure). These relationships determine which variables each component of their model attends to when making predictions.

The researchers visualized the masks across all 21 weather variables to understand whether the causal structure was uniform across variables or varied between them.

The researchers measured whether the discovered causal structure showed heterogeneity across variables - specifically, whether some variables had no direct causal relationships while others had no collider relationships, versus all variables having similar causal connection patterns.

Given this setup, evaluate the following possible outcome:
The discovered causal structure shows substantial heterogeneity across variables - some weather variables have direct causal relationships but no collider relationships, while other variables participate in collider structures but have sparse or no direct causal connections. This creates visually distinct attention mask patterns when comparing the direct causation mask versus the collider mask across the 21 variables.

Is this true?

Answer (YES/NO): YES